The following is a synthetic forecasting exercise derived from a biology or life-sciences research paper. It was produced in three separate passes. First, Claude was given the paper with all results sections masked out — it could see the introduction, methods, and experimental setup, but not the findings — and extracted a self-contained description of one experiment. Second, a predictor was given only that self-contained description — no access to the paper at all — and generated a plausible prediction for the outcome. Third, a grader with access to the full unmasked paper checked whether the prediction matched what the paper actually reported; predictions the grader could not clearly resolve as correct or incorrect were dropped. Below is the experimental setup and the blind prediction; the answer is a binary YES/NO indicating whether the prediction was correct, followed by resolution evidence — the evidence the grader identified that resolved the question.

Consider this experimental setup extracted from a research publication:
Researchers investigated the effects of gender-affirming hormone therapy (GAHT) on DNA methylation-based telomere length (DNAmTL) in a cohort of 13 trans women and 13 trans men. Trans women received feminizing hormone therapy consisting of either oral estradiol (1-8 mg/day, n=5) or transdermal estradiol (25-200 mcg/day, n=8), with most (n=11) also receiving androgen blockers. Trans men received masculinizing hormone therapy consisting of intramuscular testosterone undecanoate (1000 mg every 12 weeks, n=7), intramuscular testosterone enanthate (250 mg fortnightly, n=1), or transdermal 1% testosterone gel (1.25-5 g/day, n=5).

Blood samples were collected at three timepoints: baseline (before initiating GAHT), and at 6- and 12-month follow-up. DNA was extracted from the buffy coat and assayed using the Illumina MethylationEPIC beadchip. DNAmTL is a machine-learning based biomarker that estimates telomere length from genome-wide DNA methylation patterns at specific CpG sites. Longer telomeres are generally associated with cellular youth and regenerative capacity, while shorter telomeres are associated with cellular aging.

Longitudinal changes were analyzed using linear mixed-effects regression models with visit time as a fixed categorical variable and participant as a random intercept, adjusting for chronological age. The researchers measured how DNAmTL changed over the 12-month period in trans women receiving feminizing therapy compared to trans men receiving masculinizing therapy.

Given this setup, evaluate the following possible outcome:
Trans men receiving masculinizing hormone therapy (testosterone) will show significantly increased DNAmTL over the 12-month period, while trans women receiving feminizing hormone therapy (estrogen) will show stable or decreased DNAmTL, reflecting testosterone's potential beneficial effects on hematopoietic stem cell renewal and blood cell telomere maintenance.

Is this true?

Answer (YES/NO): NO